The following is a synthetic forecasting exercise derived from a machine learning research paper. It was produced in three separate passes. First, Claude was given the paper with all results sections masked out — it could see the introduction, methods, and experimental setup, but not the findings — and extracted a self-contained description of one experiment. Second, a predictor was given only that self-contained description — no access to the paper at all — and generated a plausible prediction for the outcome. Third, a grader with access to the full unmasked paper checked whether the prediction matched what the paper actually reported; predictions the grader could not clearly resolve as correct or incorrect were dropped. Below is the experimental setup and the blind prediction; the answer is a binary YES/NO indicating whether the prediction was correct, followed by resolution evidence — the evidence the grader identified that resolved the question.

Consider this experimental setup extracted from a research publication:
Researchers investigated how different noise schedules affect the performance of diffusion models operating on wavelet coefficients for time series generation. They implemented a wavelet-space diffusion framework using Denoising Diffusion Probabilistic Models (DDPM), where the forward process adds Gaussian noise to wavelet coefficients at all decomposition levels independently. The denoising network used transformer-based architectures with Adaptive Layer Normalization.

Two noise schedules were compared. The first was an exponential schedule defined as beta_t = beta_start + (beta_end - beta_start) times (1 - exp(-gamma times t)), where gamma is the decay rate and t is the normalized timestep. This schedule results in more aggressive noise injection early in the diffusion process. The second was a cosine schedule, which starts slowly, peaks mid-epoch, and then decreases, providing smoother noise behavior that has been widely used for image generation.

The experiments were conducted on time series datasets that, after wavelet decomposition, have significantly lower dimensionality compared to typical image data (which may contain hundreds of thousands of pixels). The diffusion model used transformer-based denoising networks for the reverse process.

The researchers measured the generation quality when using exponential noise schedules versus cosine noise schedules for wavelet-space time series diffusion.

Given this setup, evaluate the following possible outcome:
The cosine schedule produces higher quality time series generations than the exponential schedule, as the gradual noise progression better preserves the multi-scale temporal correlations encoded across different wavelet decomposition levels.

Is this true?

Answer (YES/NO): NO